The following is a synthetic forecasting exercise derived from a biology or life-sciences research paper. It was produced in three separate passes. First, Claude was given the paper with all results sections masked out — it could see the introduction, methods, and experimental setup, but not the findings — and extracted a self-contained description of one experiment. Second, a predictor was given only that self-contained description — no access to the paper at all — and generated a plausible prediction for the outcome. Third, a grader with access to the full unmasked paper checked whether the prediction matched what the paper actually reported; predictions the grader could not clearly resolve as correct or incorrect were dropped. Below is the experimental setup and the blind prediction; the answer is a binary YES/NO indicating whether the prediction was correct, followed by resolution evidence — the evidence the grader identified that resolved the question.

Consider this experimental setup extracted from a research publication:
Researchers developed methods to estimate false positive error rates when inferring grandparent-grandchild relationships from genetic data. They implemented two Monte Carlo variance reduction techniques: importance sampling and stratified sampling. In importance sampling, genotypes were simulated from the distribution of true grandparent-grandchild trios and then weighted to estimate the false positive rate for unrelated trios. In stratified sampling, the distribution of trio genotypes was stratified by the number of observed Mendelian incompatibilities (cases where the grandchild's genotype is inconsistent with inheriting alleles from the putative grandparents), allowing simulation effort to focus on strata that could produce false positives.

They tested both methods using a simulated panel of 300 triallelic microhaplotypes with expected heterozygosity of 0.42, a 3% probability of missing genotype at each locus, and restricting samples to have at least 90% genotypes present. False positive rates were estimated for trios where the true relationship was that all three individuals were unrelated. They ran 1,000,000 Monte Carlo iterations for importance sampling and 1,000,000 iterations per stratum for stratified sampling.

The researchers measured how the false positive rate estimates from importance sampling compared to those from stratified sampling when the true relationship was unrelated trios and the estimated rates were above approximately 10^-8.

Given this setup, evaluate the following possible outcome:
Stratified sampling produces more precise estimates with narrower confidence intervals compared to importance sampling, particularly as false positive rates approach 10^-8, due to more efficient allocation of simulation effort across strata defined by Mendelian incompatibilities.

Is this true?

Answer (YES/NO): NO